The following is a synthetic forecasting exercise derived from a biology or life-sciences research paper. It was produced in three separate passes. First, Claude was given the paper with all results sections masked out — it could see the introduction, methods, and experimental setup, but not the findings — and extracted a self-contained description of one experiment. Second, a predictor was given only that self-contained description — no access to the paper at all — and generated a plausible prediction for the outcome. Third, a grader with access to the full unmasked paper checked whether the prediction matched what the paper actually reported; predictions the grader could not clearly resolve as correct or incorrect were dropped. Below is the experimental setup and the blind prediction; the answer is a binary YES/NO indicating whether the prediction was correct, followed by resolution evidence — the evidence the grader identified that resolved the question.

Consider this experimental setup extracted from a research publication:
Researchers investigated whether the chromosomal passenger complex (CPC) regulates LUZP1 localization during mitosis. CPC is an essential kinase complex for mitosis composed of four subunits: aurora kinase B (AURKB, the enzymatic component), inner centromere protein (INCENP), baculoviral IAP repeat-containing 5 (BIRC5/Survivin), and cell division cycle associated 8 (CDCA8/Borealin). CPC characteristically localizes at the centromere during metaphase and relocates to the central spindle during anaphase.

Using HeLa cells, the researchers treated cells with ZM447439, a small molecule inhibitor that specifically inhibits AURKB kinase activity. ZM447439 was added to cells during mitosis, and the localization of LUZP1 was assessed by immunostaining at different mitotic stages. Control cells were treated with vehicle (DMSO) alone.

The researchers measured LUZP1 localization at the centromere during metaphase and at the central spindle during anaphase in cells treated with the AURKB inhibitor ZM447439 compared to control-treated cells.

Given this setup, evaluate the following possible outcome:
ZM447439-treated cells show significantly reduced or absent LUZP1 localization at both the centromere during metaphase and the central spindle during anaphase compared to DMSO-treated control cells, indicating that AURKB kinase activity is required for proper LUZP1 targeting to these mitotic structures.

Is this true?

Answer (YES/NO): NO